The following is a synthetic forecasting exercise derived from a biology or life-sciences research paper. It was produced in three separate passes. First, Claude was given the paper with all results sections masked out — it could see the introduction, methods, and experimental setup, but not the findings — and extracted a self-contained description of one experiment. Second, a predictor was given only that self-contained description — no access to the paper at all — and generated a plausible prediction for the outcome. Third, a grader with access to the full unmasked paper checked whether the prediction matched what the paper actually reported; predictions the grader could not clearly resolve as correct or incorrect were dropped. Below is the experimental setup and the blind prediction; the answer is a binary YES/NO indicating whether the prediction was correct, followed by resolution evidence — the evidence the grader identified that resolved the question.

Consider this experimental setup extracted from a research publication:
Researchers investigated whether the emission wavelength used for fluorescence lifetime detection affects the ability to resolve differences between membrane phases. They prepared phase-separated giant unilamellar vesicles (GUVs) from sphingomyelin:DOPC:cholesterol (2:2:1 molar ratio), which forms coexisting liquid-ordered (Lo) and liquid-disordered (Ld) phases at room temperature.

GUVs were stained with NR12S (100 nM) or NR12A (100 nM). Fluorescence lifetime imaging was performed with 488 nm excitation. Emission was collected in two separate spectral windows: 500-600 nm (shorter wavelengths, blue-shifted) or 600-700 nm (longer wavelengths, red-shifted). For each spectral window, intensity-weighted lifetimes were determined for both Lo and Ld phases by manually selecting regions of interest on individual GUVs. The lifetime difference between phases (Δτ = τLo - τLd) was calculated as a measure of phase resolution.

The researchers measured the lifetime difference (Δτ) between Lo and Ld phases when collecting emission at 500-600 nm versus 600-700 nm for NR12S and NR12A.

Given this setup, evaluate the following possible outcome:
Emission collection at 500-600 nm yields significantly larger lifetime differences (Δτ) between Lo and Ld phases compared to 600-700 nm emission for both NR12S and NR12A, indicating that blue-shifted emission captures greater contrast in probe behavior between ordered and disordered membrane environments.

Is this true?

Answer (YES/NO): YES